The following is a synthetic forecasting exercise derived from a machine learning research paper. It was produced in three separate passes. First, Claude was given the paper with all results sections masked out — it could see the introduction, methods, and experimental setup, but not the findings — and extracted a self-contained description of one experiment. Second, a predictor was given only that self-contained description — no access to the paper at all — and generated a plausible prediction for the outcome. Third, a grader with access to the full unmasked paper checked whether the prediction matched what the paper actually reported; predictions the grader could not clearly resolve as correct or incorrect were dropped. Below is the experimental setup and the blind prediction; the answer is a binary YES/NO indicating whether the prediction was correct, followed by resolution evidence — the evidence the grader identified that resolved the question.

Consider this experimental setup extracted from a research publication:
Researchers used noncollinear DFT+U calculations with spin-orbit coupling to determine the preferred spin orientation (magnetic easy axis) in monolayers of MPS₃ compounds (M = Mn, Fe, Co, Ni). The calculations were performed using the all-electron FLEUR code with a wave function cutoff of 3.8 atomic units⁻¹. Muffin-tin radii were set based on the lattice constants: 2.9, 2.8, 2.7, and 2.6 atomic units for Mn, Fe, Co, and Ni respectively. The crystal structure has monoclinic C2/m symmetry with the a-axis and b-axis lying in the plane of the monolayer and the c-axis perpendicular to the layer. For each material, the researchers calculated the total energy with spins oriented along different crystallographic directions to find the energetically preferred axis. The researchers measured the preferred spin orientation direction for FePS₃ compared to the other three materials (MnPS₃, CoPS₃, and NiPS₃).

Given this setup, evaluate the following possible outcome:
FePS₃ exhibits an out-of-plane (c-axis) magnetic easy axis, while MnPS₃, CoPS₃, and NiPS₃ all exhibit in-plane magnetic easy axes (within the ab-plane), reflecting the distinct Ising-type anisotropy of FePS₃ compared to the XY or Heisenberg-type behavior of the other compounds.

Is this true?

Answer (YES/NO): YES